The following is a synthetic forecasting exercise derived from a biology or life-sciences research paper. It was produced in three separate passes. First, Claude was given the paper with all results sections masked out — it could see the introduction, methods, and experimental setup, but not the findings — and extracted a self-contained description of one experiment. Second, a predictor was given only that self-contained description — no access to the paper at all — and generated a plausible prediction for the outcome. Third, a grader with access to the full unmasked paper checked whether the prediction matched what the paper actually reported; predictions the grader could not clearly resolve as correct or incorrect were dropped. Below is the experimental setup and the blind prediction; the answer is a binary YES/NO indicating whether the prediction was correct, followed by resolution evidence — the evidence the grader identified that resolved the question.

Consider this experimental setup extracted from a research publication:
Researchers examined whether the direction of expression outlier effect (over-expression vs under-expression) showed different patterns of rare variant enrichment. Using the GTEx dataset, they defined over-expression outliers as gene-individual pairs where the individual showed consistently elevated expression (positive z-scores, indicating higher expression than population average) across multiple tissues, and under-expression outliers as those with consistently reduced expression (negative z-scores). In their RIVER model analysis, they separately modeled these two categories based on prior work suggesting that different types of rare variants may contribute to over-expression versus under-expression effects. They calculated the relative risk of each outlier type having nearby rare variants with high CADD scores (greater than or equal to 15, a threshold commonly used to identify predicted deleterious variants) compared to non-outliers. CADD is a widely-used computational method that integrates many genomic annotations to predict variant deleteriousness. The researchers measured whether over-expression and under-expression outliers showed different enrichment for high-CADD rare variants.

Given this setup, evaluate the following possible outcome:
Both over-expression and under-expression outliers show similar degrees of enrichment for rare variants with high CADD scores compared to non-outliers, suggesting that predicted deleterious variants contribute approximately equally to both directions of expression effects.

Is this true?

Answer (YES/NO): NO